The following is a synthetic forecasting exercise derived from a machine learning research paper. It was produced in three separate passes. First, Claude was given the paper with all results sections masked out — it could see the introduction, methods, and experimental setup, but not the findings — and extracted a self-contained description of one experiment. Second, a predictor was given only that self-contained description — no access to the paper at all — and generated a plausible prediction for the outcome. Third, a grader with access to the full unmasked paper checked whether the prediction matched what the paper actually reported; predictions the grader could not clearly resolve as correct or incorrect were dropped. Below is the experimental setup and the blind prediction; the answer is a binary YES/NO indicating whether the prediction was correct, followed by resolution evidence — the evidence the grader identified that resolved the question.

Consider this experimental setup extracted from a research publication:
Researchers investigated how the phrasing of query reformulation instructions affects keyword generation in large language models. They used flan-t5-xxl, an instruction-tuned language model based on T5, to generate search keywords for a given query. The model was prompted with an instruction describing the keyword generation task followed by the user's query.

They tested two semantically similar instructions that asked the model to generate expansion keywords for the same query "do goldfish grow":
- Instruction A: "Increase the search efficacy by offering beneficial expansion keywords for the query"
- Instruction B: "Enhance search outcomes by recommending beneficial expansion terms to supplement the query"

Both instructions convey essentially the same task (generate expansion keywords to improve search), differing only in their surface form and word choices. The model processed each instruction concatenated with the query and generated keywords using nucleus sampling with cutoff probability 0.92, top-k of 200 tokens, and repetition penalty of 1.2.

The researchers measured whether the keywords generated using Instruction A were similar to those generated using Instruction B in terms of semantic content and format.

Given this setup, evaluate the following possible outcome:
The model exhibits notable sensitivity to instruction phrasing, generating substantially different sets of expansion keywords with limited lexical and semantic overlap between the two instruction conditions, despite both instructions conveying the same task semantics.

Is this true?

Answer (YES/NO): YES